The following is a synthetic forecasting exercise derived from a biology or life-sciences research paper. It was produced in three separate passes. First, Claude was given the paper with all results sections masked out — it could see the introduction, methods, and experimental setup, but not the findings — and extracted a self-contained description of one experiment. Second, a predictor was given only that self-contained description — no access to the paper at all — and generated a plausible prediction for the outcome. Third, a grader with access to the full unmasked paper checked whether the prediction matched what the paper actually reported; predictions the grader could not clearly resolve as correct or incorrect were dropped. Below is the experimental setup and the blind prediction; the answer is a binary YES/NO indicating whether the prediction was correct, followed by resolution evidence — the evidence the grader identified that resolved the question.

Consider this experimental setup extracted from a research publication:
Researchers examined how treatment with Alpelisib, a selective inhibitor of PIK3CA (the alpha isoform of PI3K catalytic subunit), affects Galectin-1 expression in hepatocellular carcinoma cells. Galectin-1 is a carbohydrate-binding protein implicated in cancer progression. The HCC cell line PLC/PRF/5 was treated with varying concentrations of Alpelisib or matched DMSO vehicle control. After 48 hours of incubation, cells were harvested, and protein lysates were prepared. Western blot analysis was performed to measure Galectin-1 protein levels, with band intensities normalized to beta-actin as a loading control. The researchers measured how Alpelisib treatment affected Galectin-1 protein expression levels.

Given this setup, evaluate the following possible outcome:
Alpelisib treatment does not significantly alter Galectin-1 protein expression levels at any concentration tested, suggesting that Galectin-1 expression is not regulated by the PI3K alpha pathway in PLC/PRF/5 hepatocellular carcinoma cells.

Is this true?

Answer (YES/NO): NO